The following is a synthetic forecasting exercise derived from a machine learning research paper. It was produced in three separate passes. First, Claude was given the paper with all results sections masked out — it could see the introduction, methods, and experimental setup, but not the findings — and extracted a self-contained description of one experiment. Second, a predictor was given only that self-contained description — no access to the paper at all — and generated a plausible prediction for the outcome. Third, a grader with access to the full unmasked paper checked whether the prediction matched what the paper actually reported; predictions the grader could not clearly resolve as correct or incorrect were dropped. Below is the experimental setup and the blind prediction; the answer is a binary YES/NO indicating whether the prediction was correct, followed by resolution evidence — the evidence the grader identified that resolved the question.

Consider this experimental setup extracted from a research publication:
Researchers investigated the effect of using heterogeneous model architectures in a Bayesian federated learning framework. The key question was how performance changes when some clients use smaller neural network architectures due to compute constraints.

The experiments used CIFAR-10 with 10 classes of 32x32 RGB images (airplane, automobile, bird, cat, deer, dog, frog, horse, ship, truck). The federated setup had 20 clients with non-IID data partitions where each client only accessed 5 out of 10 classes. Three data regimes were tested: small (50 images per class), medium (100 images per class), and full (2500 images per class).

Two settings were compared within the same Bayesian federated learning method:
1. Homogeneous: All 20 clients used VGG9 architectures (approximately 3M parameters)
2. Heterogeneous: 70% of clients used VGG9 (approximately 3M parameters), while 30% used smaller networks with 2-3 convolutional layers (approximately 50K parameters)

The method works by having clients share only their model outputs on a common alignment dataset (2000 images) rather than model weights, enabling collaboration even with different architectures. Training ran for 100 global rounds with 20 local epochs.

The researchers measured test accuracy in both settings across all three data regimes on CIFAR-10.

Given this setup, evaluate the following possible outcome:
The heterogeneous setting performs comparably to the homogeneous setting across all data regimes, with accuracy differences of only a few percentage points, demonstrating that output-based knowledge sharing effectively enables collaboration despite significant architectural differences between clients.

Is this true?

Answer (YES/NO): YES